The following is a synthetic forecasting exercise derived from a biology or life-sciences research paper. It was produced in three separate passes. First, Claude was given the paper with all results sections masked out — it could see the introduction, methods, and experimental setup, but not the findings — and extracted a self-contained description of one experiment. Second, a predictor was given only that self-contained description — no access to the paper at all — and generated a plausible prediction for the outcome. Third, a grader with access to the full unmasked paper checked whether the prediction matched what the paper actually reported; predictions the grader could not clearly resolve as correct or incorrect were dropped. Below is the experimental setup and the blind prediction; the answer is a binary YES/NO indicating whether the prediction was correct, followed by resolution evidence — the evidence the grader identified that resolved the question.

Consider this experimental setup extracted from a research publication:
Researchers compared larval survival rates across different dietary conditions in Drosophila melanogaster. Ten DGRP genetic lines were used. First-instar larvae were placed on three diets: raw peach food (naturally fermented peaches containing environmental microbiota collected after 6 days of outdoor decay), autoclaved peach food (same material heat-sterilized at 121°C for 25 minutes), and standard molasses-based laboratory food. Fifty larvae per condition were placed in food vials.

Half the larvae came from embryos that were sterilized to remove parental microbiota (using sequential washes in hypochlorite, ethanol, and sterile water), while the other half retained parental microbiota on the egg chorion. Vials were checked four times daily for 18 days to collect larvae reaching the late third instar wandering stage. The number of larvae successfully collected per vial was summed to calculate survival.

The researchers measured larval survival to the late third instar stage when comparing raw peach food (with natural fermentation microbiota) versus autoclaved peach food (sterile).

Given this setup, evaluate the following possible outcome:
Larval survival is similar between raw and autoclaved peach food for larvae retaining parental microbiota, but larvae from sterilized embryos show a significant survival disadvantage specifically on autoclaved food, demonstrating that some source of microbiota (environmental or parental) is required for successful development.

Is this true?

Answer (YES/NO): NO